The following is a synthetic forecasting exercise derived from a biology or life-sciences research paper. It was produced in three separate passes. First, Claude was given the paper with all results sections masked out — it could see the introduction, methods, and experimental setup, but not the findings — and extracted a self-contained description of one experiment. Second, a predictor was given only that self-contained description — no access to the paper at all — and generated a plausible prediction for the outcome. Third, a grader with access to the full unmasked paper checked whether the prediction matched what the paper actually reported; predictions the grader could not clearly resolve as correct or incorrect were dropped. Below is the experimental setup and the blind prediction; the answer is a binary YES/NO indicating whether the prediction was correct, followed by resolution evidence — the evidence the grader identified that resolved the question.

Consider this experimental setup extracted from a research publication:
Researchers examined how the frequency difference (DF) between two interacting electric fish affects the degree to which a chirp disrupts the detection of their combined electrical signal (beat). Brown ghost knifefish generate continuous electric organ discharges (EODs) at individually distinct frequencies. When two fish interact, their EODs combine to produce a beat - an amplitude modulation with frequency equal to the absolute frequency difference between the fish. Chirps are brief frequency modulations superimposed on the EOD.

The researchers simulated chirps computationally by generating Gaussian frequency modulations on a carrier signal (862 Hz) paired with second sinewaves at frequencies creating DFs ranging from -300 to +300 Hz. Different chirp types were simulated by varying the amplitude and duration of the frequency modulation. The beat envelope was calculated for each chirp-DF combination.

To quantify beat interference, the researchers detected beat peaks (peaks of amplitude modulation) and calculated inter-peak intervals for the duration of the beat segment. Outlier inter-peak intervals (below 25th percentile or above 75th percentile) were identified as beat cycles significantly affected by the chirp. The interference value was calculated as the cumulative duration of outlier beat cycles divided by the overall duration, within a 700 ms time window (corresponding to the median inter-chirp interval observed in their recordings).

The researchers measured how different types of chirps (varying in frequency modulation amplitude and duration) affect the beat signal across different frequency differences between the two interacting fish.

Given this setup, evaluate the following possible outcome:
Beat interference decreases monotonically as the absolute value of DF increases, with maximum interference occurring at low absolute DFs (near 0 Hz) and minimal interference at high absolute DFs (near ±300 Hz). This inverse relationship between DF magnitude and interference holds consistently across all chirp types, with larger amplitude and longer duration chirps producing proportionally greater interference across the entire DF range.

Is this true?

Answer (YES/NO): NO